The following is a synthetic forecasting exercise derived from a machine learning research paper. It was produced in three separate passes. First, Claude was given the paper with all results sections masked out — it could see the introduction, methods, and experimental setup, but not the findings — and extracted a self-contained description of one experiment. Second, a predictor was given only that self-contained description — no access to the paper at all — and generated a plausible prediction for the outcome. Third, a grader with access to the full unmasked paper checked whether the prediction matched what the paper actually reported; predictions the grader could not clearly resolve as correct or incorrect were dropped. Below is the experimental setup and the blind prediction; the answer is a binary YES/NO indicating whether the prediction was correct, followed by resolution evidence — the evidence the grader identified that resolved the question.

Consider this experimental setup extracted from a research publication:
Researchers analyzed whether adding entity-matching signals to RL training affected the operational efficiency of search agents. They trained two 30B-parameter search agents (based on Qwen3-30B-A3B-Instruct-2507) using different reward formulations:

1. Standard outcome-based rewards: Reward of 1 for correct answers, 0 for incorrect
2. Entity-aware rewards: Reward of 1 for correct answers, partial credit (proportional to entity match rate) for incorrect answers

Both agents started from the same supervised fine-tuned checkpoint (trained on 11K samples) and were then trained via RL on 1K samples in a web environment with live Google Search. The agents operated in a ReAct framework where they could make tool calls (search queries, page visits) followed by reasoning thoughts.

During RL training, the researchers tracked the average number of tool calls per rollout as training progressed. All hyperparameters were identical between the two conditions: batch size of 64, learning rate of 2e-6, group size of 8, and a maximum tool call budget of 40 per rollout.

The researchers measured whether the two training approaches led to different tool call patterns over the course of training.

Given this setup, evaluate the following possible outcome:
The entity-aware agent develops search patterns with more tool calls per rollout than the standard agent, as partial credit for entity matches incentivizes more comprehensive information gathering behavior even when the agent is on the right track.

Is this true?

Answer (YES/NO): NO